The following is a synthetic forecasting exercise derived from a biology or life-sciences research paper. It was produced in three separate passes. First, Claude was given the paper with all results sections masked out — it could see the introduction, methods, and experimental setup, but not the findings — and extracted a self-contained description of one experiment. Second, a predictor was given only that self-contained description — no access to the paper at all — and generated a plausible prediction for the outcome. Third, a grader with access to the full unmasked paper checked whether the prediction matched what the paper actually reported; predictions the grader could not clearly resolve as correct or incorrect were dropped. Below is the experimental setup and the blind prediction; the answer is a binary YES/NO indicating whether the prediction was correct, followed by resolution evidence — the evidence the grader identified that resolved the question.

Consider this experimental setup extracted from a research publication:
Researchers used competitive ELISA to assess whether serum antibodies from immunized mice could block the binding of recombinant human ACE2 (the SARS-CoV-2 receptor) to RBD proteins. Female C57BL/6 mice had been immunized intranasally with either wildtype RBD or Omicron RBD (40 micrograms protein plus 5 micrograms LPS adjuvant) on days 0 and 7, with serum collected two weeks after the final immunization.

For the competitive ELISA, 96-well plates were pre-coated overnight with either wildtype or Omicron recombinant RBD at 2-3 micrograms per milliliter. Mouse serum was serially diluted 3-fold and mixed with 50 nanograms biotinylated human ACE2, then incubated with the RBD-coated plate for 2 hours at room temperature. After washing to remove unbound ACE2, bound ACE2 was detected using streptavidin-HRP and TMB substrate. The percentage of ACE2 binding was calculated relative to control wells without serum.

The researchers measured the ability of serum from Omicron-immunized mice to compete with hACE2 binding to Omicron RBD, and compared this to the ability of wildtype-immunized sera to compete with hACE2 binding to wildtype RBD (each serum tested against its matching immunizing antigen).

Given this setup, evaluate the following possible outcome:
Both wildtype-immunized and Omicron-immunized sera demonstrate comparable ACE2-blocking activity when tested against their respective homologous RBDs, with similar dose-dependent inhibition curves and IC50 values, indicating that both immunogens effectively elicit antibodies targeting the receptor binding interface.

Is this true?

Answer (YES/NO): NO